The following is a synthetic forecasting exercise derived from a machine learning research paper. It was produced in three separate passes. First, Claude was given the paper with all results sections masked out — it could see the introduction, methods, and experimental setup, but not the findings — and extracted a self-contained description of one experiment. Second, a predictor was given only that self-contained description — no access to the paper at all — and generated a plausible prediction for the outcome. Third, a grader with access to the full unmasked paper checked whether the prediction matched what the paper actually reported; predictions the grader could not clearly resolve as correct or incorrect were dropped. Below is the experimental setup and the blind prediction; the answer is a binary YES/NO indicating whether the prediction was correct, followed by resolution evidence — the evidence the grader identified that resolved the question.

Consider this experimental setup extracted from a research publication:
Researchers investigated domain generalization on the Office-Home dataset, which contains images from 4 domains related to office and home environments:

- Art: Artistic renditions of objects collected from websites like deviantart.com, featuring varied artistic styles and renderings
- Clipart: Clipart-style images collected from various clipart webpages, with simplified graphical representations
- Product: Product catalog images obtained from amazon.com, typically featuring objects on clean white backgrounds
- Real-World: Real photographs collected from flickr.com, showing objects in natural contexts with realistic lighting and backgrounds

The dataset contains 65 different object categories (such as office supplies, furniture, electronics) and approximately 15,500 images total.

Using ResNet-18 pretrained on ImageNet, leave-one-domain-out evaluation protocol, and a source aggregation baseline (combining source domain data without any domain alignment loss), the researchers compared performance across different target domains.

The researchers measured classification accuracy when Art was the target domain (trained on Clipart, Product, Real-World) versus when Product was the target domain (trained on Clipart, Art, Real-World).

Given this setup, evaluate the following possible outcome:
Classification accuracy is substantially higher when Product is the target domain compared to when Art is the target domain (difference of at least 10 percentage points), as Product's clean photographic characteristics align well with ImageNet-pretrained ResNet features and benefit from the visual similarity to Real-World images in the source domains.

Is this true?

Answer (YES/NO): YES